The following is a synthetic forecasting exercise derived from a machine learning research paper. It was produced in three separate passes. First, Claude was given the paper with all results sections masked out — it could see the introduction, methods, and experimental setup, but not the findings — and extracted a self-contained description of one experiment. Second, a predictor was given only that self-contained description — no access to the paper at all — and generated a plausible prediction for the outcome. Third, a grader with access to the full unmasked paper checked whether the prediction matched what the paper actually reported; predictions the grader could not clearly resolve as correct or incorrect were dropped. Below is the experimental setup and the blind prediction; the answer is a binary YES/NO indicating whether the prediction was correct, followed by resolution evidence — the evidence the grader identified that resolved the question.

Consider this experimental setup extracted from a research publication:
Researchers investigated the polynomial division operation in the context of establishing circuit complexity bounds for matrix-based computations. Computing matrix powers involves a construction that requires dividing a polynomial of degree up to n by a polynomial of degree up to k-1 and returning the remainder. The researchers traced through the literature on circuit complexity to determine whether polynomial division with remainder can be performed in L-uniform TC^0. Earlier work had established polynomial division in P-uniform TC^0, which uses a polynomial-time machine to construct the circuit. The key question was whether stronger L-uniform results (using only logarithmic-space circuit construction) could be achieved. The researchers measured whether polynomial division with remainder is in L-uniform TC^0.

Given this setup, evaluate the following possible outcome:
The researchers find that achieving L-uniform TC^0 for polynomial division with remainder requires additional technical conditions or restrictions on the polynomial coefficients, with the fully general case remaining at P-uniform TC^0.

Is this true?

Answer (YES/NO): NO